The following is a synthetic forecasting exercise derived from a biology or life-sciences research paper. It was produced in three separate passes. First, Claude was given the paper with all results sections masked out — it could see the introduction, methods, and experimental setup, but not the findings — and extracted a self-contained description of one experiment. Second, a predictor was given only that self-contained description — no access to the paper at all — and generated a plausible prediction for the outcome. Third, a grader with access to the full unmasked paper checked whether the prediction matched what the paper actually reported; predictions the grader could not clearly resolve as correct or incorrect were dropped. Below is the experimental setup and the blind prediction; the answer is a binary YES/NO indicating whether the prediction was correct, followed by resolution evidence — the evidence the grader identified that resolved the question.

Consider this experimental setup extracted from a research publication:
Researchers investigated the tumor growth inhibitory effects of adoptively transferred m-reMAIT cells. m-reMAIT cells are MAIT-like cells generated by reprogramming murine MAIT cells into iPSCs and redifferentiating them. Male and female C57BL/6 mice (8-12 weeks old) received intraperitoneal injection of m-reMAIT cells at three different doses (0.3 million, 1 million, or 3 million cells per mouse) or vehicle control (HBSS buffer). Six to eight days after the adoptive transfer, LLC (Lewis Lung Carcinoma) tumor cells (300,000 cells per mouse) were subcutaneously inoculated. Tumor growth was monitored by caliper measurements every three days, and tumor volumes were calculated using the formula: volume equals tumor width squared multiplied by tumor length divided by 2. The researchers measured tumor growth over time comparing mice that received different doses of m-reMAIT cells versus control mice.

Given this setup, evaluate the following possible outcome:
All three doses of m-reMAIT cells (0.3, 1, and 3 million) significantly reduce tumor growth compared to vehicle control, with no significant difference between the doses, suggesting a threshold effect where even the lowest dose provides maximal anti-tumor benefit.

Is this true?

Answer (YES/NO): NO